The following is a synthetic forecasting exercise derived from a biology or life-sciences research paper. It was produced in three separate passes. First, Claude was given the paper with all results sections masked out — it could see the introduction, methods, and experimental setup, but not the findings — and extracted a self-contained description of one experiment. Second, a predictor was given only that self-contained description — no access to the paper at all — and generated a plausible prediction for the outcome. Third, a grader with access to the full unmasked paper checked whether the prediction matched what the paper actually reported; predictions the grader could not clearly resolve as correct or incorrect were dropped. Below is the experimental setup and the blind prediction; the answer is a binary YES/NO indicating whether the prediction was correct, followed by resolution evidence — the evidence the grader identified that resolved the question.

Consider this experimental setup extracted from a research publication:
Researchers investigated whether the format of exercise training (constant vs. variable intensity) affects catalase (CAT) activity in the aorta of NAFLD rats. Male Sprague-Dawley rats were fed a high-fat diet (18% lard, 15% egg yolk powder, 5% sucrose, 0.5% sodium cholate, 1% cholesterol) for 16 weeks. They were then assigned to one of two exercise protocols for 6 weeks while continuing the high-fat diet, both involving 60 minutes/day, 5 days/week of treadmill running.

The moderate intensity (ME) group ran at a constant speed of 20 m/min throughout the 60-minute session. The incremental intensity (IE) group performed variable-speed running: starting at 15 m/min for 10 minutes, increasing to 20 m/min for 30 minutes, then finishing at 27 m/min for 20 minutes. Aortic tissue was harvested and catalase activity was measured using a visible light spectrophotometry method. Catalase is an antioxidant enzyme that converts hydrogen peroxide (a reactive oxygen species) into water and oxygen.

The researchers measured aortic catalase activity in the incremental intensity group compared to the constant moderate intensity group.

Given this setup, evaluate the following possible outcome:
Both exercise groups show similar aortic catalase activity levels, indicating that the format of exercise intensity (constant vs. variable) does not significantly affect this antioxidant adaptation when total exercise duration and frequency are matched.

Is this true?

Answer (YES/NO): YES